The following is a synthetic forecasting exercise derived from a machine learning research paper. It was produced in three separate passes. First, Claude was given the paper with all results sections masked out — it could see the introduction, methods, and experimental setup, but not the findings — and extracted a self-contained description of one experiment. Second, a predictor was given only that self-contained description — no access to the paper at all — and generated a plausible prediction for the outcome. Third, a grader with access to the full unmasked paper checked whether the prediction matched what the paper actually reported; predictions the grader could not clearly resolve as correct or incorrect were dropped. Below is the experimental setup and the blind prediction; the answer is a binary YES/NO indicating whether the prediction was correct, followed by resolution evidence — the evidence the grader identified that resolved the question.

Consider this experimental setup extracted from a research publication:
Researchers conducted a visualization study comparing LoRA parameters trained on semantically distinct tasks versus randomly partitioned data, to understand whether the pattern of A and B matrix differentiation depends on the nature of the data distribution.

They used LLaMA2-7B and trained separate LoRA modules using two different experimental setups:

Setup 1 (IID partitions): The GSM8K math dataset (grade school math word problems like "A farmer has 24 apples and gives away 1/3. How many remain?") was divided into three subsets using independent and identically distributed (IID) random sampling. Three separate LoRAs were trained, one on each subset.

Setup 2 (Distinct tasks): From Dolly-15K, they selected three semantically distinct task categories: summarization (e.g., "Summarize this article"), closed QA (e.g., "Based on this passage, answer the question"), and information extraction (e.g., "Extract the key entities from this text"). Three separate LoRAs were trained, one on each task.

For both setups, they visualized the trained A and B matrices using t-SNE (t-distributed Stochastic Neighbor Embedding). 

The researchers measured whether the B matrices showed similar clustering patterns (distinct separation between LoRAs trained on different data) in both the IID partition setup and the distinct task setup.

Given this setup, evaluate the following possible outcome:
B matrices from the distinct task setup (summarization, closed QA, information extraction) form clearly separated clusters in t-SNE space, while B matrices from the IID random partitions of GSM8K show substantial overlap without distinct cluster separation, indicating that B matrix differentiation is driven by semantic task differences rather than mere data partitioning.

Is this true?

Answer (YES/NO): NO